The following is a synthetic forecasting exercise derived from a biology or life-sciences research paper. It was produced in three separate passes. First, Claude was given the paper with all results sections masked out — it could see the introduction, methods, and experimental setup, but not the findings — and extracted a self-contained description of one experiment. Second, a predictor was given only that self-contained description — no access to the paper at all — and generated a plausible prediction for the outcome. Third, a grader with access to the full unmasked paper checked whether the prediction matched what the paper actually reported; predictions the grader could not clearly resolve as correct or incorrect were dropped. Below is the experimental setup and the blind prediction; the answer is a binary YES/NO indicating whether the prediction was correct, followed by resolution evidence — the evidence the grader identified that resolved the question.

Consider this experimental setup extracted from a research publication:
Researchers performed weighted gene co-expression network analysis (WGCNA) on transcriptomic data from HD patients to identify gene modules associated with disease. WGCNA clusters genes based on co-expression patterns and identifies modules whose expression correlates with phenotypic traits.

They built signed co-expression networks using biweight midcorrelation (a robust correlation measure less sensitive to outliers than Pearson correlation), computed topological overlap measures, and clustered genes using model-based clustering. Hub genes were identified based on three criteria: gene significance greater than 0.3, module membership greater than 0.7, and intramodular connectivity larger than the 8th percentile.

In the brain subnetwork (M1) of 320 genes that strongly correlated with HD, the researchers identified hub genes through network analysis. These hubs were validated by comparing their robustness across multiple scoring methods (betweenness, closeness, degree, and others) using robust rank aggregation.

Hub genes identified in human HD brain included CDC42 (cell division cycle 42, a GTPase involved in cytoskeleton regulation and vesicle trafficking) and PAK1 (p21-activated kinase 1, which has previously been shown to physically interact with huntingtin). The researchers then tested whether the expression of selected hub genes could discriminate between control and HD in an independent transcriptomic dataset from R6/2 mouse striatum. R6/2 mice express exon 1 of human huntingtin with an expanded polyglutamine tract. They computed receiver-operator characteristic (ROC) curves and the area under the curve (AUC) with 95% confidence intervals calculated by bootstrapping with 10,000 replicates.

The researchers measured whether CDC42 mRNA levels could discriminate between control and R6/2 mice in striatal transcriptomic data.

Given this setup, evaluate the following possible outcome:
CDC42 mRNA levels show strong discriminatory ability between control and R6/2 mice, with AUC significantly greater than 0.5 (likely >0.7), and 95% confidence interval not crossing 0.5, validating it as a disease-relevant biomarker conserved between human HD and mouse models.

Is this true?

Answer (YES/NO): YES